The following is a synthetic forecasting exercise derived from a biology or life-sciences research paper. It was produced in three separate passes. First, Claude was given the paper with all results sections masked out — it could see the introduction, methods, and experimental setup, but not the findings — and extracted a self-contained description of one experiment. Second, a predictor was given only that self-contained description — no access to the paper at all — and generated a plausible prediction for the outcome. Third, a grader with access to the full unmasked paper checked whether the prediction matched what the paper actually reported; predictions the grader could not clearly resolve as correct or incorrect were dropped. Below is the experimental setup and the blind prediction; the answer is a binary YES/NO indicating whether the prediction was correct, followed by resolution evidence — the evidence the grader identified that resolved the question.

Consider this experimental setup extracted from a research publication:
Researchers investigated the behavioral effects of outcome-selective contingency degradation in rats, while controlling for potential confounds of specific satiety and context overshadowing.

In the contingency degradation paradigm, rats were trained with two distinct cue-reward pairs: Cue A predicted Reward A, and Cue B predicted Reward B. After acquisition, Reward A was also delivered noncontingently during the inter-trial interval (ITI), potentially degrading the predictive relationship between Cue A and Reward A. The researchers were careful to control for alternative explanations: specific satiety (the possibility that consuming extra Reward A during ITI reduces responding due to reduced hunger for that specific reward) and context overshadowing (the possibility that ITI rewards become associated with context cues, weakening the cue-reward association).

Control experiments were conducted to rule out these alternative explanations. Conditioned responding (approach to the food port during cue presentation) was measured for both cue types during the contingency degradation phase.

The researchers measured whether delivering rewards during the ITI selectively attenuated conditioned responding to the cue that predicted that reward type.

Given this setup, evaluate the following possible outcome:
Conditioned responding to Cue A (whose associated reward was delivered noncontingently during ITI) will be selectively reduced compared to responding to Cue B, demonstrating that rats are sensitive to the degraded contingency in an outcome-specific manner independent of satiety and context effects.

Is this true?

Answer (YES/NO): YES